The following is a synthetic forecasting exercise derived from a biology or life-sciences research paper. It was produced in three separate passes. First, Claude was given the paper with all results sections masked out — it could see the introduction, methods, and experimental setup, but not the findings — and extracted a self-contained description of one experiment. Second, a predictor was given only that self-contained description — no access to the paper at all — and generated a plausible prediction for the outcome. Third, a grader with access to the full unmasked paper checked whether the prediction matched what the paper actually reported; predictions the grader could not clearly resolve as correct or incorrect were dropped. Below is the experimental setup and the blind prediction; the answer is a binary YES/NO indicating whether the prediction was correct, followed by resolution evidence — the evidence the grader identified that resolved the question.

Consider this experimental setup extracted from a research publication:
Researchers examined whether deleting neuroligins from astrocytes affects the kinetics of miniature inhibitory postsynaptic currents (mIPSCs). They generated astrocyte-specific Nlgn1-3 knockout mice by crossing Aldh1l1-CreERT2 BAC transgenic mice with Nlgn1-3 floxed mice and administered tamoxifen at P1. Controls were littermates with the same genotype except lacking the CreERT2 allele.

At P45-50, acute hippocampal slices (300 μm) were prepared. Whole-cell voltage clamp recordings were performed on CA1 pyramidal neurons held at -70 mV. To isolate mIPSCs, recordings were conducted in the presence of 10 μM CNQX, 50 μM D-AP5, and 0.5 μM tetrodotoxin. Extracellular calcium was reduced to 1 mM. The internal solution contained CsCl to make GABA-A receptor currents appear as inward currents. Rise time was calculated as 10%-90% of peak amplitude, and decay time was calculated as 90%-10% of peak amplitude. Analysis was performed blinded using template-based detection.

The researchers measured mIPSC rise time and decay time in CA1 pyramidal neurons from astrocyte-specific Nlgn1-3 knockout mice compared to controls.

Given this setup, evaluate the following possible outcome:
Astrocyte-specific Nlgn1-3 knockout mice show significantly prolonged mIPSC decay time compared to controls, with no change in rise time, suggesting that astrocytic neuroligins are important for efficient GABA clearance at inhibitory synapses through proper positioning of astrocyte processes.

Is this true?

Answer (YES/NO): NO